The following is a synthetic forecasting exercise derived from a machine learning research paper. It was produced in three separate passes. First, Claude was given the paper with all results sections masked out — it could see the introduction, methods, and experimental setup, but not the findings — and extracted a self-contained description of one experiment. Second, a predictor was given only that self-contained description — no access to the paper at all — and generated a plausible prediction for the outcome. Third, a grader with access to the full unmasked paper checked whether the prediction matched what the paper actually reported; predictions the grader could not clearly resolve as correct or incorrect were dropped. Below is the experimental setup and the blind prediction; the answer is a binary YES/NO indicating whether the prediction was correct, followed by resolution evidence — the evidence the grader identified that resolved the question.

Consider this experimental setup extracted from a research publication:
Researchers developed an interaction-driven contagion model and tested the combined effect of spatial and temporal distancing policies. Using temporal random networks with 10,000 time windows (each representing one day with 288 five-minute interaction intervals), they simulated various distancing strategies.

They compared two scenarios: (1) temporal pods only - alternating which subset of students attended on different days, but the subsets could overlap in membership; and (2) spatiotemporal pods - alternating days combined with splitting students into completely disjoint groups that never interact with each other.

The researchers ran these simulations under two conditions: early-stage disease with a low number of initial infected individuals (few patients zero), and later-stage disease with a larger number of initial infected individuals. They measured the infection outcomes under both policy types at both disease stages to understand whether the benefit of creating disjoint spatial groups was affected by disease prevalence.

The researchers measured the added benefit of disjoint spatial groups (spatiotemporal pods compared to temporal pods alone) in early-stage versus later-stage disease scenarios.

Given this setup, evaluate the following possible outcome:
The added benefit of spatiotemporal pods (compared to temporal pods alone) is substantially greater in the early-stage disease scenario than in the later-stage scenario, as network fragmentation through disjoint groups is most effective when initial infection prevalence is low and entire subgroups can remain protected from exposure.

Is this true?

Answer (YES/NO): YES